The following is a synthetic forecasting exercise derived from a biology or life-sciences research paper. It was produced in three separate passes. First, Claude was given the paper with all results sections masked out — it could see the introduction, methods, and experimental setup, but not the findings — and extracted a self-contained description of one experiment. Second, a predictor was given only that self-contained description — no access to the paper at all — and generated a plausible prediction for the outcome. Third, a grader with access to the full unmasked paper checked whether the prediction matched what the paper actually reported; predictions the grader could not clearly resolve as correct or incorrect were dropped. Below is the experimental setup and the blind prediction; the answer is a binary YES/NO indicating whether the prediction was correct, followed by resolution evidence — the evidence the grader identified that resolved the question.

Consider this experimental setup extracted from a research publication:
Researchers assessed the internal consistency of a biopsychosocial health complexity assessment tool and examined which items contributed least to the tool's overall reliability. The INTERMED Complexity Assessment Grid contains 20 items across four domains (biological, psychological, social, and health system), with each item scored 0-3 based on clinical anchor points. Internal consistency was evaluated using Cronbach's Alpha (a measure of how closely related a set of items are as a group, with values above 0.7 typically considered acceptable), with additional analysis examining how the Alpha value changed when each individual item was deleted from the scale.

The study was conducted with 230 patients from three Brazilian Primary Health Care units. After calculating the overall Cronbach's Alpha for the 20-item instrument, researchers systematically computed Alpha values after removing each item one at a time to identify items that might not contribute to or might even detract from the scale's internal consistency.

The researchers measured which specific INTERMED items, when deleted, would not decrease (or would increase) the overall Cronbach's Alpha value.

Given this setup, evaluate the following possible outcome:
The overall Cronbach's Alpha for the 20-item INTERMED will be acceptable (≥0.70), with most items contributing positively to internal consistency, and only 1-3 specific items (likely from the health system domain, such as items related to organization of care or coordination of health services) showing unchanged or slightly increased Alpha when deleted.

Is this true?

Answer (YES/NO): NO